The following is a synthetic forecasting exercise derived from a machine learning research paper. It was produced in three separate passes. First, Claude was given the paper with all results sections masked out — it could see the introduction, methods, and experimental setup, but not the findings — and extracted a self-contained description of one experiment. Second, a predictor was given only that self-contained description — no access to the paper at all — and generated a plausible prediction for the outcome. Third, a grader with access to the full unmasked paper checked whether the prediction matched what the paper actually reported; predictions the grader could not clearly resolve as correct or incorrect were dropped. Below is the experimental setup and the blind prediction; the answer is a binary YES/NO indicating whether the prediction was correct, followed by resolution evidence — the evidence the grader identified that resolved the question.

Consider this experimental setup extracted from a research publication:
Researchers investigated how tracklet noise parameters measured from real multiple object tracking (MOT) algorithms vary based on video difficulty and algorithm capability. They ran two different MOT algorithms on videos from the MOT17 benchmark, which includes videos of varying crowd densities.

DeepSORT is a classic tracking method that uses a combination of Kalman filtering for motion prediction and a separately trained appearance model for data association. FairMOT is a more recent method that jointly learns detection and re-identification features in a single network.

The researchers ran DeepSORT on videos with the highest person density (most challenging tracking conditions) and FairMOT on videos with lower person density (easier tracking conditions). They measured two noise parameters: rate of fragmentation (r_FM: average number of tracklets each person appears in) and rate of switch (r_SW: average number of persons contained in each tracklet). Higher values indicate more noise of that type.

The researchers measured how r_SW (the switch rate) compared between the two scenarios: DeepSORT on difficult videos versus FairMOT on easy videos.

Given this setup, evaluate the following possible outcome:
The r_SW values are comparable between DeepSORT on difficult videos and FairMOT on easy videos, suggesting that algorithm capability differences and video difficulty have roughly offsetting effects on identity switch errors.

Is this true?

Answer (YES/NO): YES